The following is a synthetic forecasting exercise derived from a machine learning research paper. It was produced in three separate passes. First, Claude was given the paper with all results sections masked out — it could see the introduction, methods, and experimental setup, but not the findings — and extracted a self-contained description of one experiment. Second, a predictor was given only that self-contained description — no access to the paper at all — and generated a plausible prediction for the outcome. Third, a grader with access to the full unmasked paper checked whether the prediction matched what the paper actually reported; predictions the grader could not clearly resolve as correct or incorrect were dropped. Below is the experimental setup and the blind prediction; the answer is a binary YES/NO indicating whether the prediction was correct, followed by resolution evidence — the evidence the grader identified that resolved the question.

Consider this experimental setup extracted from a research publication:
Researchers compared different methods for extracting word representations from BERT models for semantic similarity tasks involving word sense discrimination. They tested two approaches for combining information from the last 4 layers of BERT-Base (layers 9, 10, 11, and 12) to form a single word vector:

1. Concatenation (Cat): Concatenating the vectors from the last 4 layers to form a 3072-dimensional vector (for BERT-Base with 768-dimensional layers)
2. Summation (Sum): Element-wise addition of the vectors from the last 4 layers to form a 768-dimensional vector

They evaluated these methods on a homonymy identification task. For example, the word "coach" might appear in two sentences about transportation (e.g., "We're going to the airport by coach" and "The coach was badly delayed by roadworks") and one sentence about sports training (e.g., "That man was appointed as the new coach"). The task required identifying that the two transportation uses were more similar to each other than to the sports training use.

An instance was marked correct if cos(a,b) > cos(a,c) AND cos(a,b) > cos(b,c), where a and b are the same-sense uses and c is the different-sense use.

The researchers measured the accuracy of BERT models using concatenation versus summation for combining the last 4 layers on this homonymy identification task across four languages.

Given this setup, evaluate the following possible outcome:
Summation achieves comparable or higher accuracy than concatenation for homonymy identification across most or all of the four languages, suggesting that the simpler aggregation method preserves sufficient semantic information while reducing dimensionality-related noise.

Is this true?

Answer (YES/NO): YES